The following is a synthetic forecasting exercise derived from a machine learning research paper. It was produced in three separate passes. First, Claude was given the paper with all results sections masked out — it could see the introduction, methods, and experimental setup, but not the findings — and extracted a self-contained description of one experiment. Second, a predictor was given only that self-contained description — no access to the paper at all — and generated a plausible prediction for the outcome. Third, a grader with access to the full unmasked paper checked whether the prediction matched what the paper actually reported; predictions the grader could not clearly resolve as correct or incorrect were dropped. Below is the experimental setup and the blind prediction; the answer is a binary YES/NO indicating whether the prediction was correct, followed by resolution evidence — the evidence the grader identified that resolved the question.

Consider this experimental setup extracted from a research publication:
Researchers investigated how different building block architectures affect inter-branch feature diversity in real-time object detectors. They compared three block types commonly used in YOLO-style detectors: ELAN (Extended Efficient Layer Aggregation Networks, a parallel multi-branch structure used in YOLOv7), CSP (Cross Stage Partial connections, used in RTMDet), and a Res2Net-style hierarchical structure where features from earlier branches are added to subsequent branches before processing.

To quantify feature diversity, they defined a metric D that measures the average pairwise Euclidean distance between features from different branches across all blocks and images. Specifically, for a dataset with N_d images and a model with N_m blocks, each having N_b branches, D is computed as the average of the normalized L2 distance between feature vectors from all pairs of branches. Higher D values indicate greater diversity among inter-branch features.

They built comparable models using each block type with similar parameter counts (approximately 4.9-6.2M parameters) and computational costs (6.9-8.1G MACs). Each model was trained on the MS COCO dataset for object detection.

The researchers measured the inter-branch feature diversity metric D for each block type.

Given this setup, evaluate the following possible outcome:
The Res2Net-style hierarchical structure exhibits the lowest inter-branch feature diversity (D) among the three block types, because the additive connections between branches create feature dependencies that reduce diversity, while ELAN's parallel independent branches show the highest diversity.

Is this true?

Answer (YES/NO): NO